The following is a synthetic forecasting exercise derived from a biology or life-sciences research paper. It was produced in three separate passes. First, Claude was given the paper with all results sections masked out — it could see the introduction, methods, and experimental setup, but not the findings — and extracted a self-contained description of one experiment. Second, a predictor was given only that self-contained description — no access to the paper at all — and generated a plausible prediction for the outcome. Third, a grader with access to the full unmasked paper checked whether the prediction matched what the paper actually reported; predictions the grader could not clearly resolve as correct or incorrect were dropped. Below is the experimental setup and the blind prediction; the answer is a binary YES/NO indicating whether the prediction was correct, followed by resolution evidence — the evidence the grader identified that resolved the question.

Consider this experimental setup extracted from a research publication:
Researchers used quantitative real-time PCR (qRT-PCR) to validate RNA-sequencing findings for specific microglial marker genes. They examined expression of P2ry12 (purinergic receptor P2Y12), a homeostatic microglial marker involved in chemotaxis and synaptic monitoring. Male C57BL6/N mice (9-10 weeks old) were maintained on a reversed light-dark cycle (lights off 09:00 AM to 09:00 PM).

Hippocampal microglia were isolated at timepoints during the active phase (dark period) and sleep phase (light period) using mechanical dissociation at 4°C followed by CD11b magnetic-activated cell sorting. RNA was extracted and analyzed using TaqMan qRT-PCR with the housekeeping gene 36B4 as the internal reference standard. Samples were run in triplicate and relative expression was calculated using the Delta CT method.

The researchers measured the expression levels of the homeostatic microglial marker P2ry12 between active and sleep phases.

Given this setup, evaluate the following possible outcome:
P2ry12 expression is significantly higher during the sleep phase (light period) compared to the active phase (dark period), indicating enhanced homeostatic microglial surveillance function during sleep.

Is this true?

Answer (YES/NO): NO